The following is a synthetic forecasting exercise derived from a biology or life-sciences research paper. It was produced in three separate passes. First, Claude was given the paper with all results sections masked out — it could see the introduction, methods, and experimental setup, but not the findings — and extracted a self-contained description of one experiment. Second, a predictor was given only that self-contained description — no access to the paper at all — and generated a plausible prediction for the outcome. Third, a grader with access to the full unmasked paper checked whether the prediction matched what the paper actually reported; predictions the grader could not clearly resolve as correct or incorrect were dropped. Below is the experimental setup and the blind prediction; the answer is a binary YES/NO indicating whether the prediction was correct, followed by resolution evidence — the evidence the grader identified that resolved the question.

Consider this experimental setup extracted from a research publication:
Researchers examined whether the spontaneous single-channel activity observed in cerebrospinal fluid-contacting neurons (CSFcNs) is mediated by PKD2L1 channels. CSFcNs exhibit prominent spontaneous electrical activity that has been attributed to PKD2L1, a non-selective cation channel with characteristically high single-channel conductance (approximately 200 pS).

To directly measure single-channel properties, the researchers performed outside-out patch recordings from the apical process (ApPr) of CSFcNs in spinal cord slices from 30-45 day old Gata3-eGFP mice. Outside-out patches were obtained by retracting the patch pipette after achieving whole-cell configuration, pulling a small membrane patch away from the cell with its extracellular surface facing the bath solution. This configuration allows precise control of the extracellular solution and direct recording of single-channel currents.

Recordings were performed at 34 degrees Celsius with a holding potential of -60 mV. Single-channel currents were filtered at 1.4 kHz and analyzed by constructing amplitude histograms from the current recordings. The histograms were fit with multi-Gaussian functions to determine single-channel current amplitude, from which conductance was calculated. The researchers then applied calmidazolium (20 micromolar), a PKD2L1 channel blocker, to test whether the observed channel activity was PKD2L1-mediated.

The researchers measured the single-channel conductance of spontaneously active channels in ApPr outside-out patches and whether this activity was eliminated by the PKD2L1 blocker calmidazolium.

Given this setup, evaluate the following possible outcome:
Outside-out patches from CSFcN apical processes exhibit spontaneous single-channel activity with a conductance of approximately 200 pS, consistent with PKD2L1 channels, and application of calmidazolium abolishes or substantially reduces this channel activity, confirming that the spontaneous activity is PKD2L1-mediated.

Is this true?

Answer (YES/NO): NO